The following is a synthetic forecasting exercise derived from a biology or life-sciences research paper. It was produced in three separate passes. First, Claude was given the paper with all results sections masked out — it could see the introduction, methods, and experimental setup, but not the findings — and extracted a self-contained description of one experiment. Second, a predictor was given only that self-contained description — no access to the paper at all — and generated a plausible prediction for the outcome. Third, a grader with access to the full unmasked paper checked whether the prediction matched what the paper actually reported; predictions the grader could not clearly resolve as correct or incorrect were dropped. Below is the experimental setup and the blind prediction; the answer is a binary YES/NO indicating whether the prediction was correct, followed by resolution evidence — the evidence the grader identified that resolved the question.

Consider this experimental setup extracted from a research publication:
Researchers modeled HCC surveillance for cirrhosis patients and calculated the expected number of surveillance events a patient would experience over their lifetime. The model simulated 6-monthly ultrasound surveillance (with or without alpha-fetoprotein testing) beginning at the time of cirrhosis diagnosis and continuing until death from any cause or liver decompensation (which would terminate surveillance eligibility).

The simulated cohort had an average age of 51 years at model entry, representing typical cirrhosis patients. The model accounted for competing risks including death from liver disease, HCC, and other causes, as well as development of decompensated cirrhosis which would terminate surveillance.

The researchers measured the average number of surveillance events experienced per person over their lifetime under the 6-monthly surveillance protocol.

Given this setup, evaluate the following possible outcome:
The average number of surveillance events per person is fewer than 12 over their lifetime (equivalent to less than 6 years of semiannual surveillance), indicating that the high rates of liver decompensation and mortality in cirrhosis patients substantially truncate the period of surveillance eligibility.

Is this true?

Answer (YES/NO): NO